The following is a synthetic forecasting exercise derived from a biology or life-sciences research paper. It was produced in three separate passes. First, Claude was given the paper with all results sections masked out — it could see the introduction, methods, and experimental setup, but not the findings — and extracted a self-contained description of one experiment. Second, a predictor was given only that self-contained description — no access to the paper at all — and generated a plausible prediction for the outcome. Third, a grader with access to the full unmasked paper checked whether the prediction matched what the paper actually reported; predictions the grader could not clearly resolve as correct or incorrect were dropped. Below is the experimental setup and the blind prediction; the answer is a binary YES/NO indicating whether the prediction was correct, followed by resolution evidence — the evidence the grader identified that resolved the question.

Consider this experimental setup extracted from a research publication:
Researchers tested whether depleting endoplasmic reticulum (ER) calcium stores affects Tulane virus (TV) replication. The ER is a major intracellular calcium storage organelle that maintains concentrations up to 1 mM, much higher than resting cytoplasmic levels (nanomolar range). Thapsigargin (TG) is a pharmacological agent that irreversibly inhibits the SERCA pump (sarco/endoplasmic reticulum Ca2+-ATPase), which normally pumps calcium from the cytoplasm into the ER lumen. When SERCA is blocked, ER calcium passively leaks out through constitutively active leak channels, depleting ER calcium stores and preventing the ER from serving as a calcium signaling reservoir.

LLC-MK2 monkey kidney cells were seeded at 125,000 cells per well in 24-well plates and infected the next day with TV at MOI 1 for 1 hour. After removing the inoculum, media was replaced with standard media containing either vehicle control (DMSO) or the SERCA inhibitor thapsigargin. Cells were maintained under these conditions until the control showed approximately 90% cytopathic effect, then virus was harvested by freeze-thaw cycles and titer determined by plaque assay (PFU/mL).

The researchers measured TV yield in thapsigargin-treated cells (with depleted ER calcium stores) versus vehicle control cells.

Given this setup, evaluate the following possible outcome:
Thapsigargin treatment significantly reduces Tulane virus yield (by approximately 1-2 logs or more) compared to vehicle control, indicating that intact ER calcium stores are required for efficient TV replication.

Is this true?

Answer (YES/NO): YES